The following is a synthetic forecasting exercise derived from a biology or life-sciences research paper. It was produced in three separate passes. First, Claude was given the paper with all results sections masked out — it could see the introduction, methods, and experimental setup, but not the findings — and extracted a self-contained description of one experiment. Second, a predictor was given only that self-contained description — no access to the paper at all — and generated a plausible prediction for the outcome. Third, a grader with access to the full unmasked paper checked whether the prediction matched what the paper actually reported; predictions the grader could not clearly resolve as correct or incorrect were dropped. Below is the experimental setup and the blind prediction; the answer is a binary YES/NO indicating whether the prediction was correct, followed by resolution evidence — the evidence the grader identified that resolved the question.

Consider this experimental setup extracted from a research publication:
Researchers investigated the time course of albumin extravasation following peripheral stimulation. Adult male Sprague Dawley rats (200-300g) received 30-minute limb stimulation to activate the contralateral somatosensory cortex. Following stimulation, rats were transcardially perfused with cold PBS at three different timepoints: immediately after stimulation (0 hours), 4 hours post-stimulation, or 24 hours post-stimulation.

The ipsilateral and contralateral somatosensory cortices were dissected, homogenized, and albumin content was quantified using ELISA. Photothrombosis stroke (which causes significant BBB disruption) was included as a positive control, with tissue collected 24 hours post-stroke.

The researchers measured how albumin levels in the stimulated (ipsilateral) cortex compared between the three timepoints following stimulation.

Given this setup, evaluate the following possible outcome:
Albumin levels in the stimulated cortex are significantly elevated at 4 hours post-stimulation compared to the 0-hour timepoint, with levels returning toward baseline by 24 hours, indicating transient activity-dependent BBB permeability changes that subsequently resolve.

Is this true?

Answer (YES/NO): NO